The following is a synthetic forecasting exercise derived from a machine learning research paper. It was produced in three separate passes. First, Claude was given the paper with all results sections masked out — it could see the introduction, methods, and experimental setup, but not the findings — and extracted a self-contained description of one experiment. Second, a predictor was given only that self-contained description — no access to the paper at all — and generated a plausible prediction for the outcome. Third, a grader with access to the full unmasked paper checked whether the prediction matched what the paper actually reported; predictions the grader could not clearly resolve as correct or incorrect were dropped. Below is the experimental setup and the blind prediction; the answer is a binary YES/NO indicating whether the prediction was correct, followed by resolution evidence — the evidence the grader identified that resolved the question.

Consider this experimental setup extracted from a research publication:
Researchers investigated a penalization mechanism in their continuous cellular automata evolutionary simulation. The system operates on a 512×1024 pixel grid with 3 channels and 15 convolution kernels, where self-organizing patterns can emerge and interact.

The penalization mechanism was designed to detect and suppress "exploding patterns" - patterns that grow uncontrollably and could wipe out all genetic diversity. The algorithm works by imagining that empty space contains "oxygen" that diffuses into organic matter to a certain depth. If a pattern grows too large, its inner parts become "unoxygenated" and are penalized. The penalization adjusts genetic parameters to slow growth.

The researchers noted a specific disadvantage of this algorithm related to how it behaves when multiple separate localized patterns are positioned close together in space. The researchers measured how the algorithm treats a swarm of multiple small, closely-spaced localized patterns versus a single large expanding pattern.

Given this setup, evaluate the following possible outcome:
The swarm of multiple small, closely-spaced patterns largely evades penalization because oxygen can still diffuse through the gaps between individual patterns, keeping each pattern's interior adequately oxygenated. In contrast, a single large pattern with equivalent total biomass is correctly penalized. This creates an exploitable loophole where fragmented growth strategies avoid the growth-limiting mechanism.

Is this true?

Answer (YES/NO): NO